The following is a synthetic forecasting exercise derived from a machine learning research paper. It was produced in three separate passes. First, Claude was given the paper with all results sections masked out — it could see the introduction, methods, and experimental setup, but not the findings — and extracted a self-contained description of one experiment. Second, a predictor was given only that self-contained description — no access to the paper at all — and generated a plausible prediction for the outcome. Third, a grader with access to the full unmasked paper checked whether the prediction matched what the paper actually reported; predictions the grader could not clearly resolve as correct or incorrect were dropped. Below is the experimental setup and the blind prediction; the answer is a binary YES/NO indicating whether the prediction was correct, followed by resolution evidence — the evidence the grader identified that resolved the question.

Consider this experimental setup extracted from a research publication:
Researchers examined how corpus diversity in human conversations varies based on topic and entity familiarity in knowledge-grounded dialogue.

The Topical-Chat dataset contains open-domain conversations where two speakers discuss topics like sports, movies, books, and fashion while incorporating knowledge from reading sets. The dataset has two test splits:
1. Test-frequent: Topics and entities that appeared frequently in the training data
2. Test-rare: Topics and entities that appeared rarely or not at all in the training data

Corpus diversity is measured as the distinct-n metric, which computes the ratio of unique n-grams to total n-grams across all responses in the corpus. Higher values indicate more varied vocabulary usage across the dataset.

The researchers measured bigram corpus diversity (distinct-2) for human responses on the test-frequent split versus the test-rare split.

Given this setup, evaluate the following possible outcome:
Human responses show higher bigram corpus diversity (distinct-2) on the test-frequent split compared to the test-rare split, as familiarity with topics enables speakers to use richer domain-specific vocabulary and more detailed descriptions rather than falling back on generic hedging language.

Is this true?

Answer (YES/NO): NO